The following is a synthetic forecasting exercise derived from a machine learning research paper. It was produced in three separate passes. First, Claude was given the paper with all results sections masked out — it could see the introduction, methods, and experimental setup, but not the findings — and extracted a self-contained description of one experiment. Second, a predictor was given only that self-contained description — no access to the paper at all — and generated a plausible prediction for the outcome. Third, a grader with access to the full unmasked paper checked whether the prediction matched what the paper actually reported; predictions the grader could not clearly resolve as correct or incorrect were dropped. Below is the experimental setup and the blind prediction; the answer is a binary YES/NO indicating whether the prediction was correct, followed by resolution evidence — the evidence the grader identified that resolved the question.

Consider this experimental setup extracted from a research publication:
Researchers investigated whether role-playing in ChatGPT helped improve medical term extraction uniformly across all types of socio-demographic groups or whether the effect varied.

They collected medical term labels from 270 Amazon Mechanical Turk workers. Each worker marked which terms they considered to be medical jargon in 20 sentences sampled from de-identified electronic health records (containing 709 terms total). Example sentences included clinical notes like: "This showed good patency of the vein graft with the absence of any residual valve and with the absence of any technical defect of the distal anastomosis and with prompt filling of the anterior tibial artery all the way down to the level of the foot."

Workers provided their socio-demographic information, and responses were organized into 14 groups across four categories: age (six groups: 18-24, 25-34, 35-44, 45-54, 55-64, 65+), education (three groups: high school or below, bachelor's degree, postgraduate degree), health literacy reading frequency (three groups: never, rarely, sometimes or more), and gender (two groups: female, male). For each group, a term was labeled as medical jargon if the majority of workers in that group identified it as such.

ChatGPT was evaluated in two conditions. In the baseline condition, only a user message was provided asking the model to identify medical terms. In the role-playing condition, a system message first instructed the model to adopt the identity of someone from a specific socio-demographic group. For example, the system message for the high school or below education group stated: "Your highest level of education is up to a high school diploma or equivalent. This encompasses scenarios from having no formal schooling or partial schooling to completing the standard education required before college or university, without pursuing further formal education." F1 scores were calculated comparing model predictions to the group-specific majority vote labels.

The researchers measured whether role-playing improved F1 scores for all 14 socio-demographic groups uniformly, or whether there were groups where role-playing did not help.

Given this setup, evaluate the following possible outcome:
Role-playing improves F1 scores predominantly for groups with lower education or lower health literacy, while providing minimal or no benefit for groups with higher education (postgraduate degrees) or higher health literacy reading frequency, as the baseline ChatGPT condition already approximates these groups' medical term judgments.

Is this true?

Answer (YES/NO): NO